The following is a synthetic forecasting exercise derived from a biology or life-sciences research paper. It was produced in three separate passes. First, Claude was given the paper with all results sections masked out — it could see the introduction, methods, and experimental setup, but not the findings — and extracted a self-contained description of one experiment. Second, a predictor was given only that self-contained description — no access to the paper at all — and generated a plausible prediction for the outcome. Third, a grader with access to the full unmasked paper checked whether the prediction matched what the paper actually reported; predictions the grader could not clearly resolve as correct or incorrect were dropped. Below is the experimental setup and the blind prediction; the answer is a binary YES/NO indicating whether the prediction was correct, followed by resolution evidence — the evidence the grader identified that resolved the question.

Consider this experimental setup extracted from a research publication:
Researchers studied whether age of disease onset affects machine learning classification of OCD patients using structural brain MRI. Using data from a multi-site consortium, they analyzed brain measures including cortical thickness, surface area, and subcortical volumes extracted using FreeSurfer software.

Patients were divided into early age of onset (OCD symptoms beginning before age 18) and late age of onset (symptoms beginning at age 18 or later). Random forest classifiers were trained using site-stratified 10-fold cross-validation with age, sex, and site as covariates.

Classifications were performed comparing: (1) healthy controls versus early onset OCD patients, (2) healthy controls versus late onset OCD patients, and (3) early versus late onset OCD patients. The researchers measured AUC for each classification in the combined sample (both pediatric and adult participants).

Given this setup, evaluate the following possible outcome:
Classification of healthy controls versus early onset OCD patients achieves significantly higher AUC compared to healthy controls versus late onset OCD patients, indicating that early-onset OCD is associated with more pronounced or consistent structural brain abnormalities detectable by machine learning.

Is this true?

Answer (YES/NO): NO